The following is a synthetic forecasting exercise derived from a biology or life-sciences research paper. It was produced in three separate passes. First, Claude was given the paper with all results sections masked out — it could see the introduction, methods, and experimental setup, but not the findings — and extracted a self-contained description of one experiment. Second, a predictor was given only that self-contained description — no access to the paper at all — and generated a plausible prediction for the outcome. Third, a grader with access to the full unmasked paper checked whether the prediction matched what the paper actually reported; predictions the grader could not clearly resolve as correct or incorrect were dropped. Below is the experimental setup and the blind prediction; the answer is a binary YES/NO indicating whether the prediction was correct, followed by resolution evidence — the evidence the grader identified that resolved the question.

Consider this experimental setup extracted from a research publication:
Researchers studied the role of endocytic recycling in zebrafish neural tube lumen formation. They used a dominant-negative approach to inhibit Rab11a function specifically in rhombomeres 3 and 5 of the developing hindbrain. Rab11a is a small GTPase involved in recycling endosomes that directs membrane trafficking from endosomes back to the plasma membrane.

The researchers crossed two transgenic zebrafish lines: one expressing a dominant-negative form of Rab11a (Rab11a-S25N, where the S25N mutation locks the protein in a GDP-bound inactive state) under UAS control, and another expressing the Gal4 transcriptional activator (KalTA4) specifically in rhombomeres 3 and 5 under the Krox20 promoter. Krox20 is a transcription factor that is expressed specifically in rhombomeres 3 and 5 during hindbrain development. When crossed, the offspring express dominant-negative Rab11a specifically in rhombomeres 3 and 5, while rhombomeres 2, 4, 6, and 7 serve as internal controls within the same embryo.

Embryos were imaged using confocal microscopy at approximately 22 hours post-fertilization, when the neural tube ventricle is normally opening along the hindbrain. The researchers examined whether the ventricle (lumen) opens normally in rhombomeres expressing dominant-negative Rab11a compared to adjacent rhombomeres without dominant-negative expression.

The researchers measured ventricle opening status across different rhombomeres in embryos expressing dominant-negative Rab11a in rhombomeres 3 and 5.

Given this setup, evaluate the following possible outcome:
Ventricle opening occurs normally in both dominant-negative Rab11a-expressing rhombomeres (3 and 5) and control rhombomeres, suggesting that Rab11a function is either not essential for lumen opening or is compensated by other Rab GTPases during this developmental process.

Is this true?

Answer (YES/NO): NO